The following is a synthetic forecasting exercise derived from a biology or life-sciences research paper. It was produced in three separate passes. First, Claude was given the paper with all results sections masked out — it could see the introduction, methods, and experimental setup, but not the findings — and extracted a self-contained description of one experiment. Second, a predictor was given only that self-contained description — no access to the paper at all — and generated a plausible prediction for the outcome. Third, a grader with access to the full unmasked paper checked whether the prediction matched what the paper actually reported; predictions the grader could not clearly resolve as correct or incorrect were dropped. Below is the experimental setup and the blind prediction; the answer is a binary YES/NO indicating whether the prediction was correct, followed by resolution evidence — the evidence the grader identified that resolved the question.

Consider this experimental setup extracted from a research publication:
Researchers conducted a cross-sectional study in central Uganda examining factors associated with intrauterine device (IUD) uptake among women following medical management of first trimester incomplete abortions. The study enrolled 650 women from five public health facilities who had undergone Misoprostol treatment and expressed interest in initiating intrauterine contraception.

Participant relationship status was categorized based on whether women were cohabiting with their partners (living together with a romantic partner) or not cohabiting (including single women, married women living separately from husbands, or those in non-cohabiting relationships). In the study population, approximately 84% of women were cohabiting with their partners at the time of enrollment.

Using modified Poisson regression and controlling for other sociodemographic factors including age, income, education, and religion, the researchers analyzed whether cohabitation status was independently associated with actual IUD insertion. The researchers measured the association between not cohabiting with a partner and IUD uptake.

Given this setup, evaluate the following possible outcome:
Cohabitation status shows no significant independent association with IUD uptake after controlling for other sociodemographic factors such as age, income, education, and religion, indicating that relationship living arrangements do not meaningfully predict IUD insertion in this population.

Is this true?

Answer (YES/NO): NO